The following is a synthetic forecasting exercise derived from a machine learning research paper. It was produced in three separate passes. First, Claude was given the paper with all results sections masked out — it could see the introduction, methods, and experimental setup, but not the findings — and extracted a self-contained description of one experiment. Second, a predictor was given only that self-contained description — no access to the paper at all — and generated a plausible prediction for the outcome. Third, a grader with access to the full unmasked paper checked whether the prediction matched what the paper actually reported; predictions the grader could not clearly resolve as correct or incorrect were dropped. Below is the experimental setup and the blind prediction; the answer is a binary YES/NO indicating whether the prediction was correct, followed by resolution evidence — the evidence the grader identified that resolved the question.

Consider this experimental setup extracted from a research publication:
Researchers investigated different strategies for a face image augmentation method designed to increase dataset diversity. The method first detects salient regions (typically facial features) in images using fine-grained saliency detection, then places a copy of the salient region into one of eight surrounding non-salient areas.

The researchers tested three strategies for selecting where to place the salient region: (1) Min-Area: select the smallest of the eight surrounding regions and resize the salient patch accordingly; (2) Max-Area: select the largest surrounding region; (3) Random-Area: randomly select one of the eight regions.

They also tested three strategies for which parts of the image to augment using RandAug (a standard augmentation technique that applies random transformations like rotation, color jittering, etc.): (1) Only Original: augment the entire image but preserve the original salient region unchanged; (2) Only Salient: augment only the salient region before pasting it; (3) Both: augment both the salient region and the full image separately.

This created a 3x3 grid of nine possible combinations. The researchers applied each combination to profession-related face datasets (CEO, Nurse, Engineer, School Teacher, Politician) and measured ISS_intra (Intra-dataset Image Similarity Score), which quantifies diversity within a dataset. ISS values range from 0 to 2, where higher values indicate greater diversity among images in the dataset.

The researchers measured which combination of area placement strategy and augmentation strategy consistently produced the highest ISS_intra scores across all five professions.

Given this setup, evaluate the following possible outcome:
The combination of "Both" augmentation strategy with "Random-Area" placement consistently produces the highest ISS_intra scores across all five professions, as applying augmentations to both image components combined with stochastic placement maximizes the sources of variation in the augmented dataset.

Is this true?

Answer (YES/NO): YES